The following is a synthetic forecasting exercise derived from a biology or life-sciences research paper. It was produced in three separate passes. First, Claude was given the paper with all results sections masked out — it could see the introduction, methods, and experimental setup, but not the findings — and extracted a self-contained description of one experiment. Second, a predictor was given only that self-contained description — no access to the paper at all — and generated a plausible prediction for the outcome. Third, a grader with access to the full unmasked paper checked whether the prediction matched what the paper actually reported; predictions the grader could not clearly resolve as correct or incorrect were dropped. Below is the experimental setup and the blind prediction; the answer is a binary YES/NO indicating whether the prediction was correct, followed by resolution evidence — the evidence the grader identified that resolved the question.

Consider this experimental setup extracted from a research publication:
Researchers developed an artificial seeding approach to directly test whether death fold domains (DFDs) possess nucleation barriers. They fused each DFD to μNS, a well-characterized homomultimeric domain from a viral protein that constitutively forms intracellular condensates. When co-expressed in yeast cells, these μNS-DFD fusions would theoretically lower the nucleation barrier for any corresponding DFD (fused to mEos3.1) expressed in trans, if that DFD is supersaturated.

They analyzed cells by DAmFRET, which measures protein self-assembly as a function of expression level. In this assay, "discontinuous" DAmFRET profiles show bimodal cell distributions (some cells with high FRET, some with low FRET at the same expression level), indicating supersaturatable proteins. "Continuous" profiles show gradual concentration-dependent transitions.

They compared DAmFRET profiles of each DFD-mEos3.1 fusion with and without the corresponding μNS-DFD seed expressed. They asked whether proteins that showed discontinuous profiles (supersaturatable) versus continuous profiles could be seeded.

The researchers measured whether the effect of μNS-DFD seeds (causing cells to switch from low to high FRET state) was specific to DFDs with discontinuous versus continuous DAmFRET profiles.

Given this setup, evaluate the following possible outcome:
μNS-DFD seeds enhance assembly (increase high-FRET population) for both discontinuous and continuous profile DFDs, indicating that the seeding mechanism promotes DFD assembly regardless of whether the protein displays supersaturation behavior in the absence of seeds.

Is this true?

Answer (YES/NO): NO